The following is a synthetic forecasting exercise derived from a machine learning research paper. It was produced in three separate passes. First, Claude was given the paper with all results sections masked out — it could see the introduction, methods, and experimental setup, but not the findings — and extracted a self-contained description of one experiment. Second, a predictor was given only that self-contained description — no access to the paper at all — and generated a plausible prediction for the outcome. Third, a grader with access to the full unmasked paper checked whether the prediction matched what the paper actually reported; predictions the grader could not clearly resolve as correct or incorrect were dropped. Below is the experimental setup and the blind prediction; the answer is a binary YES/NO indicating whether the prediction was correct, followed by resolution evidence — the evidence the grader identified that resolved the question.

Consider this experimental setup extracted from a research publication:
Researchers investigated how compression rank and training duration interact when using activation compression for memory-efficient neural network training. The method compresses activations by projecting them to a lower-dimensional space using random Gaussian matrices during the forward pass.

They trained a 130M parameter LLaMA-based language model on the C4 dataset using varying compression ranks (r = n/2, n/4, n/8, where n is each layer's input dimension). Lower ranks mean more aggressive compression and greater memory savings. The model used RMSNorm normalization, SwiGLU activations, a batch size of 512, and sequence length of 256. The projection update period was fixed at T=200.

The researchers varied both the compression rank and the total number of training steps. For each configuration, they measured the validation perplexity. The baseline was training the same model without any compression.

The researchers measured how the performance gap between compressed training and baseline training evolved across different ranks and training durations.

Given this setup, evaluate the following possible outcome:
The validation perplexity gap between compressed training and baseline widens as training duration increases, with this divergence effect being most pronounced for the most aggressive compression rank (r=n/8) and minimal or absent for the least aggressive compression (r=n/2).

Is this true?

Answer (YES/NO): NO